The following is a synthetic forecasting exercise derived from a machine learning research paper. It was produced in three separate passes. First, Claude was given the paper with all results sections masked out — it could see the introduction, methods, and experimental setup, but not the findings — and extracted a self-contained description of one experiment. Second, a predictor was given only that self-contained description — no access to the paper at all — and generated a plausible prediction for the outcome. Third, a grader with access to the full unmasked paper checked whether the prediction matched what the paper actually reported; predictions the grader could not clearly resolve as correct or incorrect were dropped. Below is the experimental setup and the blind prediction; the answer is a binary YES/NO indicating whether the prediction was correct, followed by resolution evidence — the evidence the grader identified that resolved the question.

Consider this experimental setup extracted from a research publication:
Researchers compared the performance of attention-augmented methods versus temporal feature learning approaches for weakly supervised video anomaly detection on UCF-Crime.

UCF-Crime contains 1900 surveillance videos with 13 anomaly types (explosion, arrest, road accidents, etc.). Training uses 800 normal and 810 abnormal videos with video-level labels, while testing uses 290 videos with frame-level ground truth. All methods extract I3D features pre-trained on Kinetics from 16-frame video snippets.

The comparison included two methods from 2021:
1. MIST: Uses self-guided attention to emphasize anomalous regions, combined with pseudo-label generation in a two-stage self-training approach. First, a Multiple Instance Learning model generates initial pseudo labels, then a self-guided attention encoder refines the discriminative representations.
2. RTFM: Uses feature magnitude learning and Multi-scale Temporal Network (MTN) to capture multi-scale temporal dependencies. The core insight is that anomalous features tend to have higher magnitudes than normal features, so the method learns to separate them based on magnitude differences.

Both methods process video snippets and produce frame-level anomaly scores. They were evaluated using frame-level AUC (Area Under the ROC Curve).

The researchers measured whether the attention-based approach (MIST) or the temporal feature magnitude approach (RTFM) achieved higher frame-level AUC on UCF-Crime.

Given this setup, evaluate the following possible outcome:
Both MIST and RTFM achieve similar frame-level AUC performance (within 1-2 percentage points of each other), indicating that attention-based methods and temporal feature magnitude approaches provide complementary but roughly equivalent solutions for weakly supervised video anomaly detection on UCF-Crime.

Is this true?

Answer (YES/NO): NO